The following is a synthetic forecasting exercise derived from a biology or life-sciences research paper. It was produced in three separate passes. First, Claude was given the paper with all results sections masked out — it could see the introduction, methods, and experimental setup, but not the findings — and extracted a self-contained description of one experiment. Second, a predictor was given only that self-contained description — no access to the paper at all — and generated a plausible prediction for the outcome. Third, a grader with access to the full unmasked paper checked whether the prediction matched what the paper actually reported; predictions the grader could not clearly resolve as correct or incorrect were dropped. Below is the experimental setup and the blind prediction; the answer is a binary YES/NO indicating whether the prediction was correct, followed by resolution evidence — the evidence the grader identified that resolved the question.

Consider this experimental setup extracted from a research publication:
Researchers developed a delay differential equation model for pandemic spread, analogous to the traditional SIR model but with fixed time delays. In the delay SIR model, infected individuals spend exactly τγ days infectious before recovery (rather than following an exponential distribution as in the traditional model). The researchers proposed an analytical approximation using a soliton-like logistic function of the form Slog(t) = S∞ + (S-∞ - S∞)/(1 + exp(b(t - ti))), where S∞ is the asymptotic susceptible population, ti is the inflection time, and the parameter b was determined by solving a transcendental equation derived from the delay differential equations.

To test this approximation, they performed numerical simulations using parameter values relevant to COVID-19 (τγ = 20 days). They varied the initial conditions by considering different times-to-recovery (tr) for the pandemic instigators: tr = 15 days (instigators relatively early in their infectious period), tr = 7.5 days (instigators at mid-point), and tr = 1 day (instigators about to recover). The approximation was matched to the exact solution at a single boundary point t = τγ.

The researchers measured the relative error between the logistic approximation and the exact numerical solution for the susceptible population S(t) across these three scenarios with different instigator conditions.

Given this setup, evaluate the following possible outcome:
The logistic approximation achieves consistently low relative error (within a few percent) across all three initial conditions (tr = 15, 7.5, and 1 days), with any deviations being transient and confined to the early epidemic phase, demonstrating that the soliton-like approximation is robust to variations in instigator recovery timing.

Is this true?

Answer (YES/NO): NO